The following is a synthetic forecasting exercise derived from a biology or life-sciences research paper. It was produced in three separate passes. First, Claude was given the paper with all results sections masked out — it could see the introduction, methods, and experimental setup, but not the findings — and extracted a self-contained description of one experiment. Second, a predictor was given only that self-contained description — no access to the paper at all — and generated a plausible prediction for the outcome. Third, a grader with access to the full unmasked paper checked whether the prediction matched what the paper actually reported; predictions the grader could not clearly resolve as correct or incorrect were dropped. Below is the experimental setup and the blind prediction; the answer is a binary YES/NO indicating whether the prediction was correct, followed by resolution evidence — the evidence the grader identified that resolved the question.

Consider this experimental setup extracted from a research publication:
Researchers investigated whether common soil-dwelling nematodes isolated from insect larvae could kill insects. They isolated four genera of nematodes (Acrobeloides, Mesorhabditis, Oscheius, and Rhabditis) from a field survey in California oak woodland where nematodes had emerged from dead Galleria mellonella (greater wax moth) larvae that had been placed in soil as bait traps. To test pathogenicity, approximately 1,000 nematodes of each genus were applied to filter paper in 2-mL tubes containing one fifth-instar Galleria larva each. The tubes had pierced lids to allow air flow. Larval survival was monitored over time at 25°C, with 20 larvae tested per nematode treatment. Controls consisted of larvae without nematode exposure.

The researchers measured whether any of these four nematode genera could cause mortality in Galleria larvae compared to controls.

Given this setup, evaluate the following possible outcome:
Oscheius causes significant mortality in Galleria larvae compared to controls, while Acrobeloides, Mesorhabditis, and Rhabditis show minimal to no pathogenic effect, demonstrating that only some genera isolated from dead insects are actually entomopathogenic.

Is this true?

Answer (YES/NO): NO